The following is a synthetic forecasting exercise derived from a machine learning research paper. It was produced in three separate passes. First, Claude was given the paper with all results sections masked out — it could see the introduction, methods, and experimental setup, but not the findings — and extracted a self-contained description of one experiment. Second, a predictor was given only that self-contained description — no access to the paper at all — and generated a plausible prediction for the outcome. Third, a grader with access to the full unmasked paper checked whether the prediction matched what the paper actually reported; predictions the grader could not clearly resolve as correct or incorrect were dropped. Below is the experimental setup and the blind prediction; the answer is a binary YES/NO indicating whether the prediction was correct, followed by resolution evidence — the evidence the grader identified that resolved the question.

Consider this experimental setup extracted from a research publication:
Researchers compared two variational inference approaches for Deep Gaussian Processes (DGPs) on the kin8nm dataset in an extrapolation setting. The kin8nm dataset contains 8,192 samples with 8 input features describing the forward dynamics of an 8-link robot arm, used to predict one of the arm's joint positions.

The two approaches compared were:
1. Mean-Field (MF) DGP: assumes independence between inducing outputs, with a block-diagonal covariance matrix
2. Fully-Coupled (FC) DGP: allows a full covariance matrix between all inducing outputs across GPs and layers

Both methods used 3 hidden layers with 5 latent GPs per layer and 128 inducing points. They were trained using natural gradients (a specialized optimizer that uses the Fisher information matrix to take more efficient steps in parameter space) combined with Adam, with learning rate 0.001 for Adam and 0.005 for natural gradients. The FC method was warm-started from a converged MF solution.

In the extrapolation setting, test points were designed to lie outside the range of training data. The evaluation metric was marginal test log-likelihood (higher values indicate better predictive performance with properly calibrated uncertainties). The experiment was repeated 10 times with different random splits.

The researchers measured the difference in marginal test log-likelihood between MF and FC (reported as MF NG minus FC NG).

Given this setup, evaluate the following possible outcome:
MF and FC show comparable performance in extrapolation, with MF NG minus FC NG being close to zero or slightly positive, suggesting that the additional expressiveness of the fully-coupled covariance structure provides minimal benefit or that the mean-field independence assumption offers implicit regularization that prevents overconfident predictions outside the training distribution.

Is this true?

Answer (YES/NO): NO